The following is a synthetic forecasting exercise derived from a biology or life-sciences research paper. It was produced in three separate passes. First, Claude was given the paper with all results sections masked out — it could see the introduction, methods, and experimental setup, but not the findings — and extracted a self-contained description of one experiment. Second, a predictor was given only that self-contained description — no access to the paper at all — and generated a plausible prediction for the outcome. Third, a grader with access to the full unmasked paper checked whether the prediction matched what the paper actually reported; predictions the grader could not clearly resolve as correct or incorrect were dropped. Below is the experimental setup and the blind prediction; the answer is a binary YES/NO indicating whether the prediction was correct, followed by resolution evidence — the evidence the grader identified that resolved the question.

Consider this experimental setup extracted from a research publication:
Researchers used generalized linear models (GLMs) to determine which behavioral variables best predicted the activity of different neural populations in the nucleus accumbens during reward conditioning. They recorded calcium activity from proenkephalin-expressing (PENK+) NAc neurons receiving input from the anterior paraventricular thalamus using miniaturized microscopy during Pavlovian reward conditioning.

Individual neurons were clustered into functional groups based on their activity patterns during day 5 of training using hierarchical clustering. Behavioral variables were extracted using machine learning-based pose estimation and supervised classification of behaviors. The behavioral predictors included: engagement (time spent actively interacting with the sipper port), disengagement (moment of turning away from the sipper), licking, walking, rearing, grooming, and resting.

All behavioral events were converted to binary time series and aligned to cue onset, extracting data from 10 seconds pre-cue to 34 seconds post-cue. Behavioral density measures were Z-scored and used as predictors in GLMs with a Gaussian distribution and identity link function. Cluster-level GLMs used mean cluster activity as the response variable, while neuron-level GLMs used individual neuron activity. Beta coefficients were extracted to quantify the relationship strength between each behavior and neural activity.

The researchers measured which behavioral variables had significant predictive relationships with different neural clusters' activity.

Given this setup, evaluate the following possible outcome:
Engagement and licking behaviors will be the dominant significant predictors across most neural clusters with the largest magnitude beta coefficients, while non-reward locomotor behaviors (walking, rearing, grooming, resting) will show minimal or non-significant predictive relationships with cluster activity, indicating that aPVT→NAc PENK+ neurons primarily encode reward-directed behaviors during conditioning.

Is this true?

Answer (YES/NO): NO